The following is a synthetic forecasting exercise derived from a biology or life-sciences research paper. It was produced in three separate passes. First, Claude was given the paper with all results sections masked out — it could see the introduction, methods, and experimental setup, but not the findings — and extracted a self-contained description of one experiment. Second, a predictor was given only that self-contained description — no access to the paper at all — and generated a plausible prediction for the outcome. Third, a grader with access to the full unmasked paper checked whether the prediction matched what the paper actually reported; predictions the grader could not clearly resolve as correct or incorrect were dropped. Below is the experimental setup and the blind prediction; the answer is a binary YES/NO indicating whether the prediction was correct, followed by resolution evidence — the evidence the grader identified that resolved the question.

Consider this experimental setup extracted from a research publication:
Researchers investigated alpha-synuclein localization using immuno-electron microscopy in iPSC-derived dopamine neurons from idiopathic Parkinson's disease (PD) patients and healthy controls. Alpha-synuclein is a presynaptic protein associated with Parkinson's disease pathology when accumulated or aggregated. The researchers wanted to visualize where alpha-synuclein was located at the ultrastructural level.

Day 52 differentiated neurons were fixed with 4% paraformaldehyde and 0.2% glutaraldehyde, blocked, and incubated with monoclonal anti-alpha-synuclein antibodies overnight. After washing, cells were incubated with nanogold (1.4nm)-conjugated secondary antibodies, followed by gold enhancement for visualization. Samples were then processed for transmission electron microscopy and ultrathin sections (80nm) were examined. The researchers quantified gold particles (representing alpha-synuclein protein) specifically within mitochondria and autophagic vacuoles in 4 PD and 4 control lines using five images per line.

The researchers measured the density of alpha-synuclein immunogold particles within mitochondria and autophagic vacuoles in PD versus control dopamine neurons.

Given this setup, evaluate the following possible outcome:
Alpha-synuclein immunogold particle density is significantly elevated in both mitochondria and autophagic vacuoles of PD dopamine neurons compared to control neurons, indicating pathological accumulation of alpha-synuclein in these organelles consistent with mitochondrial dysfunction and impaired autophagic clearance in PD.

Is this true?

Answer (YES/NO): YES